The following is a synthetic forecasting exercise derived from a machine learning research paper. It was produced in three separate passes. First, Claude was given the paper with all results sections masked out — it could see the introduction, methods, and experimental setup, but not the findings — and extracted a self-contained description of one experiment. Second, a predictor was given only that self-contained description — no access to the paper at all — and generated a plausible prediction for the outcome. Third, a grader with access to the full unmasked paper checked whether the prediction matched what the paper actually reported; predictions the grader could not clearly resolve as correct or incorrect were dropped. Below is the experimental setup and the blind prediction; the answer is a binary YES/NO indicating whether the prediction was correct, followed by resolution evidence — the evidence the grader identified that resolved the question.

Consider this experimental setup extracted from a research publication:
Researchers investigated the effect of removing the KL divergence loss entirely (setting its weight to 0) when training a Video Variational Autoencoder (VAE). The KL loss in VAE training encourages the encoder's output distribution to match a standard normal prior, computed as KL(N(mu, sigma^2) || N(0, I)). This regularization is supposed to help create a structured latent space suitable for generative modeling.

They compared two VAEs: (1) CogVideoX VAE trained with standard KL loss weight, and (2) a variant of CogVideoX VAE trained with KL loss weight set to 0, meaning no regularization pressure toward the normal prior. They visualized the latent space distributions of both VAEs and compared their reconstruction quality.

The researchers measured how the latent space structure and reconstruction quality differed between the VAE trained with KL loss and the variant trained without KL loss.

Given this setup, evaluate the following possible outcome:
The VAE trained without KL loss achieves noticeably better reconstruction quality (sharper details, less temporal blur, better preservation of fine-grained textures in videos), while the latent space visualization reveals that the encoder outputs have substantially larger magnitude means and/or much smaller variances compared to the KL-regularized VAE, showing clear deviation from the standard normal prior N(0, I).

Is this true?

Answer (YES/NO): NO